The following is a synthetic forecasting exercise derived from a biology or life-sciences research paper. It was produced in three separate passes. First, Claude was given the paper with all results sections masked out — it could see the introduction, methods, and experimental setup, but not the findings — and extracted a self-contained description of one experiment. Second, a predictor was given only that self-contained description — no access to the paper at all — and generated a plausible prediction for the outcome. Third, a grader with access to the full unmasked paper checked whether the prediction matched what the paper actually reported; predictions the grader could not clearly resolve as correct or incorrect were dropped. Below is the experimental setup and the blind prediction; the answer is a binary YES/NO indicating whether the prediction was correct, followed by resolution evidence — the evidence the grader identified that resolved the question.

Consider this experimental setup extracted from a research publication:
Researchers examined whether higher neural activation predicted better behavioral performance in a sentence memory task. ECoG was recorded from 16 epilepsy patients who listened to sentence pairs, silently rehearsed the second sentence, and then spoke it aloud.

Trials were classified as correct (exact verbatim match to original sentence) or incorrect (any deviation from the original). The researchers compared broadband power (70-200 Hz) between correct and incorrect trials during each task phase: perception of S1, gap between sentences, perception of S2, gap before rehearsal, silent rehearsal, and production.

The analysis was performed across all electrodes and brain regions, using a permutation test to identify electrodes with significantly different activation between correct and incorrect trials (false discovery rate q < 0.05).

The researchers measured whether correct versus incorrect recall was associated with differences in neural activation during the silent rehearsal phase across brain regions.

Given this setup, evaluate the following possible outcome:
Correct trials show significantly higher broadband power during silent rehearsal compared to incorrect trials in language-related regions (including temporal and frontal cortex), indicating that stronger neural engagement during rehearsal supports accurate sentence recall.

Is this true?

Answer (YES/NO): NO